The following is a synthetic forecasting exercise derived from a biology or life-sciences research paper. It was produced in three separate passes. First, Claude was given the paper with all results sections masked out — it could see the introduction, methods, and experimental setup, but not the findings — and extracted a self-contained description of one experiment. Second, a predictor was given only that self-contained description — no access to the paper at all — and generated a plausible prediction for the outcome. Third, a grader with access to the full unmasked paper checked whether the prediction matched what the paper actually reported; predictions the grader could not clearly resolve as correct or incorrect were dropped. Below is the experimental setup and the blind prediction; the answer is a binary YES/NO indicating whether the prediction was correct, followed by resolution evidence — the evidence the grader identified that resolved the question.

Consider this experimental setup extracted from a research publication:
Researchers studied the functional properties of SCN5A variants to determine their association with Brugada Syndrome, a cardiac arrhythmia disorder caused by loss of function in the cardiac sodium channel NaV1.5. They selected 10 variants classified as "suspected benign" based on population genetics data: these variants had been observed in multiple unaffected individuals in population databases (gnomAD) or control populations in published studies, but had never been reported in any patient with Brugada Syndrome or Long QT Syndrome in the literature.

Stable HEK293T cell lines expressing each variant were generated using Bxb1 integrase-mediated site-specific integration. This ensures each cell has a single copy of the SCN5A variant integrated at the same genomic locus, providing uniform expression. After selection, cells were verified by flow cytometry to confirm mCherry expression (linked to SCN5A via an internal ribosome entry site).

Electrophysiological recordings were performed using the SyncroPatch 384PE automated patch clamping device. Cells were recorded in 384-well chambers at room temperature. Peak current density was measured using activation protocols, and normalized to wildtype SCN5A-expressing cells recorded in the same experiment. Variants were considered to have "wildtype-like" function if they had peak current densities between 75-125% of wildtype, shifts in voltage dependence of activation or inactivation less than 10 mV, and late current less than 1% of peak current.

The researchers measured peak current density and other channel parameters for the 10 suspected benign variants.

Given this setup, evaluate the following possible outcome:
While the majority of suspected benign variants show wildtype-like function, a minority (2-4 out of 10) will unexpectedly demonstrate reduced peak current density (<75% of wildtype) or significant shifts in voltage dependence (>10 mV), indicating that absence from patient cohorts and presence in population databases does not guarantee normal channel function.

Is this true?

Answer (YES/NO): NO